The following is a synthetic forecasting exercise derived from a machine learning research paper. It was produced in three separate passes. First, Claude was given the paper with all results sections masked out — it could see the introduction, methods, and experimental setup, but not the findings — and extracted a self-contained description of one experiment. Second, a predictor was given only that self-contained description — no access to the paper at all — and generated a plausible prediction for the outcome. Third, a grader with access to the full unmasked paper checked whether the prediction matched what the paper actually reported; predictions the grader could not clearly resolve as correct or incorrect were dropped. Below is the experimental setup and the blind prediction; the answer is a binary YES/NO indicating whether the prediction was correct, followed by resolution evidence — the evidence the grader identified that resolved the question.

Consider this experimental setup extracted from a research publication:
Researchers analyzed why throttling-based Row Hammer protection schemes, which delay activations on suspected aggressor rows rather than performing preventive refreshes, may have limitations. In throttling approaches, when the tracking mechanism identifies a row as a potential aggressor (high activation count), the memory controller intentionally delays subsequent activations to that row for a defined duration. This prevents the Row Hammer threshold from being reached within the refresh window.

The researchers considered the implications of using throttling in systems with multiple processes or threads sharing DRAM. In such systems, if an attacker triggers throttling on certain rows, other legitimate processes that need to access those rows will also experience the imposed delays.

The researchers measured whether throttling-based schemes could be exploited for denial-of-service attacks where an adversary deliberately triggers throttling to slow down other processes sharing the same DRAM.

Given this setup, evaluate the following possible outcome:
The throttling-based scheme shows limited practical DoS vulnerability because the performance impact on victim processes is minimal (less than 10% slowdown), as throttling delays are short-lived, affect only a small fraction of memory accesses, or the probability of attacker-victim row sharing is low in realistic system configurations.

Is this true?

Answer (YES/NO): NO